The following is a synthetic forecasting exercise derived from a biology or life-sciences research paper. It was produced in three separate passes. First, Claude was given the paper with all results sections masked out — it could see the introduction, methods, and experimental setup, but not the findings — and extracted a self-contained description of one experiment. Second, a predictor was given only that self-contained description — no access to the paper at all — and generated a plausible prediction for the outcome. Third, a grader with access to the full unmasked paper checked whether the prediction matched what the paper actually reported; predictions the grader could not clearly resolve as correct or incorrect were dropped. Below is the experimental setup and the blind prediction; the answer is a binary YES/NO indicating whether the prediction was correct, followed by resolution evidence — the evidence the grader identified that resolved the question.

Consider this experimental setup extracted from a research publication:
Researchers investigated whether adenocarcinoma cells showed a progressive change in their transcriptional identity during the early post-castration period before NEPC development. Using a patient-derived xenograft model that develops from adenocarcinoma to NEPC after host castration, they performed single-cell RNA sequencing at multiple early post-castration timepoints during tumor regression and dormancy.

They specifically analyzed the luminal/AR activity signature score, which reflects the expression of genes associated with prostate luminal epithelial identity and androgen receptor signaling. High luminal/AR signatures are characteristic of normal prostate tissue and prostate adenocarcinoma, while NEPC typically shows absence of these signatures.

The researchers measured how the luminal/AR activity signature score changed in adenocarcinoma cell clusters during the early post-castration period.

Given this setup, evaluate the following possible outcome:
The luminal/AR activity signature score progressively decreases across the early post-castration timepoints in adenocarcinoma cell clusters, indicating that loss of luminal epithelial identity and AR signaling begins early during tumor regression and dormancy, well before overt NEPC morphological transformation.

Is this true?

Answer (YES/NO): YES